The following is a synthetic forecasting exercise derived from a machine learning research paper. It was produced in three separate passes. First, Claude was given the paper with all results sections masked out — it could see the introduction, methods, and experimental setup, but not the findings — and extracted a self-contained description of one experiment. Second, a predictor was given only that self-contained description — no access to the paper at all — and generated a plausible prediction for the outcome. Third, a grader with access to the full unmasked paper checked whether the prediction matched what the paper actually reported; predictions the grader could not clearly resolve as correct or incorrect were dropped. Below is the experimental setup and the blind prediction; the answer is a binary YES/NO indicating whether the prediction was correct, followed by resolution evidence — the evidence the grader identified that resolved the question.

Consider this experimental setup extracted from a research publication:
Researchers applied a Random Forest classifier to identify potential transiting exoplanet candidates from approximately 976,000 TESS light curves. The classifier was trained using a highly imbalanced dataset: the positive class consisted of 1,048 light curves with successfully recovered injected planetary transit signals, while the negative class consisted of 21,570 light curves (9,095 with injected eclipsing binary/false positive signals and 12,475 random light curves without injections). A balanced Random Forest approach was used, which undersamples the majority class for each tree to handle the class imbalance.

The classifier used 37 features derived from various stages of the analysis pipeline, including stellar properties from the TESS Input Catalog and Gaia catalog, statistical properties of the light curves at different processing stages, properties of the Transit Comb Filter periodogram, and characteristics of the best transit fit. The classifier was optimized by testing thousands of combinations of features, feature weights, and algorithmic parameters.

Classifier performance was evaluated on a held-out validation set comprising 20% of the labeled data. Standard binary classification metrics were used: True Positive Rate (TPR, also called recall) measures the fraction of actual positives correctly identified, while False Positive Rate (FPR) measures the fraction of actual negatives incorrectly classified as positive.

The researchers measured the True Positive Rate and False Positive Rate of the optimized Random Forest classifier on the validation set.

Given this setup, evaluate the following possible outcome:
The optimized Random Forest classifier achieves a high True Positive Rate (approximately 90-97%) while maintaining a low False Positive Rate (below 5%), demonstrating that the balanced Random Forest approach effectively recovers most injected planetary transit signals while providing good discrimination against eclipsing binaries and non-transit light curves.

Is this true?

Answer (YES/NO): YES